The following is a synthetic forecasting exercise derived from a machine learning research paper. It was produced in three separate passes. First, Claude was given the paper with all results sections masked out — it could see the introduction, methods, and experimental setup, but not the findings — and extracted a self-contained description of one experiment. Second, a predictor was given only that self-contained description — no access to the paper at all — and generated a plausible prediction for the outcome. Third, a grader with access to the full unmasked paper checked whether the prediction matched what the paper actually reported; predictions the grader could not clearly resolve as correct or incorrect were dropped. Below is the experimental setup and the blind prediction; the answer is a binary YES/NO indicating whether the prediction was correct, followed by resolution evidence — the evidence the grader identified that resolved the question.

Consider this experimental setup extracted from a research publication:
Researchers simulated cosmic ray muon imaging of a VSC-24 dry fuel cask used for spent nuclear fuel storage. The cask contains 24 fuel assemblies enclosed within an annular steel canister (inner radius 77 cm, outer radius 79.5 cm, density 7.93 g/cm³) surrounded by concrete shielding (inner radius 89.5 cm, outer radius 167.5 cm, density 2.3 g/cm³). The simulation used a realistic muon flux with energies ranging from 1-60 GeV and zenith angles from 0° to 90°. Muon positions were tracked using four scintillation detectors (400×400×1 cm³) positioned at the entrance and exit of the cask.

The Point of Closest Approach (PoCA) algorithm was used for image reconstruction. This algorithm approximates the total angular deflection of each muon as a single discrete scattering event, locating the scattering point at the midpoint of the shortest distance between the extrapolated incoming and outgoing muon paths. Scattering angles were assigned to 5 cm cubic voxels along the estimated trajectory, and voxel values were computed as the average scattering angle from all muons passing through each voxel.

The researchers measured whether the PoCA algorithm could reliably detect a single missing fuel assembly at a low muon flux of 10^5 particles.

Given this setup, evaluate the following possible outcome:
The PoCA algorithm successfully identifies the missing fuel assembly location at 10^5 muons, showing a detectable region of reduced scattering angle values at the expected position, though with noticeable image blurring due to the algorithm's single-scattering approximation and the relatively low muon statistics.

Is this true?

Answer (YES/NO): NO